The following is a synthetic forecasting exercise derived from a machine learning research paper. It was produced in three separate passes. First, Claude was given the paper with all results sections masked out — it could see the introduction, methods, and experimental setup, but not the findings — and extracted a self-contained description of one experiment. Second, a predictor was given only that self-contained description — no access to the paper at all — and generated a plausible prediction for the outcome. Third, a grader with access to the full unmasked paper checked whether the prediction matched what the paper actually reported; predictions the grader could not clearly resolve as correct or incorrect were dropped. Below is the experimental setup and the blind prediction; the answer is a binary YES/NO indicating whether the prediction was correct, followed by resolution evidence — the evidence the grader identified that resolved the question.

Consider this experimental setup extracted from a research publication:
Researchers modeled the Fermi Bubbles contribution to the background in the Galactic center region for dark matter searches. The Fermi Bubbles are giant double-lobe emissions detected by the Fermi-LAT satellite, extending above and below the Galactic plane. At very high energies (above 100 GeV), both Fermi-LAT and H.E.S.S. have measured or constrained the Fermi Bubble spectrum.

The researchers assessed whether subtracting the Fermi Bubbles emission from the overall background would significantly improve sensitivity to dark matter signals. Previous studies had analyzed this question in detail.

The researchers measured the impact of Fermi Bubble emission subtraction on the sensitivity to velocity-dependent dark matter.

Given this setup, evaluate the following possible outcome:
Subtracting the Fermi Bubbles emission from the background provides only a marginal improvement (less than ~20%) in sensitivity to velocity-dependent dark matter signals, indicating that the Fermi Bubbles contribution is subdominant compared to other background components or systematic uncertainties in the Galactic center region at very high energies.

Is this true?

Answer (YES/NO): YES